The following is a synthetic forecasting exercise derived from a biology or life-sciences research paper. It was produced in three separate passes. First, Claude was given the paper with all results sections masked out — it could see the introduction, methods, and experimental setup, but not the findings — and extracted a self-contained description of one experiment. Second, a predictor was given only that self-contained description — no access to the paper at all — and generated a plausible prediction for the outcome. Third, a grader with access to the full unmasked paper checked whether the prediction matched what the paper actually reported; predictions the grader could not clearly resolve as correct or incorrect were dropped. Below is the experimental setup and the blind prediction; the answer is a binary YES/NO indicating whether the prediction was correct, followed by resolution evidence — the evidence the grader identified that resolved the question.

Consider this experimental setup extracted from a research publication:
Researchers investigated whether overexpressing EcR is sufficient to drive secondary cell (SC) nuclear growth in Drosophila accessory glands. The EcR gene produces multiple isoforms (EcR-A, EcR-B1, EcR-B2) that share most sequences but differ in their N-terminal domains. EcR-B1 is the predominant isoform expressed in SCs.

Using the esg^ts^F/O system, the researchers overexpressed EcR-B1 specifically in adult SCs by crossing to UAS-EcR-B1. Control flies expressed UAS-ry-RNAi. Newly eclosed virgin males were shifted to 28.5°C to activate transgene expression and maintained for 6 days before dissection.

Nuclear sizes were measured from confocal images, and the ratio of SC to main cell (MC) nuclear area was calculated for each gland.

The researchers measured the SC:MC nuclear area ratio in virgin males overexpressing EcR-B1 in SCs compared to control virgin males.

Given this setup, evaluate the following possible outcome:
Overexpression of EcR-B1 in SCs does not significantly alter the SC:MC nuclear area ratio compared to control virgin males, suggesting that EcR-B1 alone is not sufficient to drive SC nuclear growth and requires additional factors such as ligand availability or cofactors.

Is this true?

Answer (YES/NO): YES